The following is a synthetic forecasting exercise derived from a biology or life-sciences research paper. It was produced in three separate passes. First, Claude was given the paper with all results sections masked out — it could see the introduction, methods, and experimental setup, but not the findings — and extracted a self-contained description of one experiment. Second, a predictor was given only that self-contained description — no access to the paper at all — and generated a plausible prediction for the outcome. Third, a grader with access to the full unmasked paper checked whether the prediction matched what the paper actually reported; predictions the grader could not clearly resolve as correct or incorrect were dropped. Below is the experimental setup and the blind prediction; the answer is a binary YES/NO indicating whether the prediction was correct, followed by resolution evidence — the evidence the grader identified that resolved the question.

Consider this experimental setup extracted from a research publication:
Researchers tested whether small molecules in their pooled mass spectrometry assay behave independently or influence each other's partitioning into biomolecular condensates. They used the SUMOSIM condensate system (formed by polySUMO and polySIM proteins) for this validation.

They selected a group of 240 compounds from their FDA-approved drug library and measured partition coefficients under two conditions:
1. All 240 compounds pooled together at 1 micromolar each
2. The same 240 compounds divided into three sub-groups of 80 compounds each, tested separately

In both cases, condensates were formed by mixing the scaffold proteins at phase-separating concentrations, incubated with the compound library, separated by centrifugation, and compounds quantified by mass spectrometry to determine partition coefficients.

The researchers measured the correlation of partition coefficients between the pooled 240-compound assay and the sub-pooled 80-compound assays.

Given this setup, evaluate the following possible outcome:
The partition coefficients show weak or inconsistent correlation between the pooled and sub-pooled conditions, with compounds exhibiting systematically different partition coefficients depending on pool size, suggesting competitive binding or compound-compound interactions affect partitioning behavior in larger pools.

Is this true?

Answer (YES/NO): NO